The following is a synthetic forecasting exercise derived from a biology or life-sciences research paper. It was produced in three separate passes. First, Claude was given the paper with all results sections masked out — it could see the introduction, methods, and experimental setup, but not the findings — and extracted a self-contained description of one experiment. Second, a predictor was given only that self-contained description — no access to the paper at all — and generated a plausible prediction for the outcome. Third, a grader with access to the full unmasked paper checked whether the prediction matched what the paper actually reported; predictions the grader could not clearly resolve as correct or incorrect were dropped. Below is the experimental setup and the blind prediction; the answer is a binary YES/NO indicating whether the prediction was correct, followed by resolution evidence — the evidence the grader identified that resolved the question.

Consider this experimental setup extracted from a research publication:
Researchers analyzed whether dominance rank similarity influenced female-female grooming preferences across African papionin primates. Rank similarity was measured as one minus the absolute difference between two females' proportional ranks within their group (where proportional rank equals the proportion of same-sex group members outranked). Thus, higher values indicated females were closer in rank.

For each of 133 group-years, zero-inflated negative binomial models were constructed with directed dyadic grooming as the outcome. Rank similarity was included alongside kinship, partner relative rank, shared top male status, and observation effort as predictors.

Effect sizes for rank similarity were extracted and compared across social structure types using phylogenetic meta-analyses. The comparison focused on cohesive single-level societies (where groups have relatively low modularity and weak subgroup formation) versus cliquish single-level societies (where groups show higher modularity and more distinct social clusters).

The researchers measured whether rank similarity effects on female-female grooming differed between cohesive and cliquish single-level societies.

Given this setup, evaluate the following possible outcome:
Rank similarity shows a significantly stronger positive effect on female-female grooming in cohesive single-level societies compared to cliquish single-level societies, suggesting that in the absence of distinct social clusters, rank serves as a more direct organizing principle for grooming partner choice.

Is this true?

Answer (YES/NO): NO